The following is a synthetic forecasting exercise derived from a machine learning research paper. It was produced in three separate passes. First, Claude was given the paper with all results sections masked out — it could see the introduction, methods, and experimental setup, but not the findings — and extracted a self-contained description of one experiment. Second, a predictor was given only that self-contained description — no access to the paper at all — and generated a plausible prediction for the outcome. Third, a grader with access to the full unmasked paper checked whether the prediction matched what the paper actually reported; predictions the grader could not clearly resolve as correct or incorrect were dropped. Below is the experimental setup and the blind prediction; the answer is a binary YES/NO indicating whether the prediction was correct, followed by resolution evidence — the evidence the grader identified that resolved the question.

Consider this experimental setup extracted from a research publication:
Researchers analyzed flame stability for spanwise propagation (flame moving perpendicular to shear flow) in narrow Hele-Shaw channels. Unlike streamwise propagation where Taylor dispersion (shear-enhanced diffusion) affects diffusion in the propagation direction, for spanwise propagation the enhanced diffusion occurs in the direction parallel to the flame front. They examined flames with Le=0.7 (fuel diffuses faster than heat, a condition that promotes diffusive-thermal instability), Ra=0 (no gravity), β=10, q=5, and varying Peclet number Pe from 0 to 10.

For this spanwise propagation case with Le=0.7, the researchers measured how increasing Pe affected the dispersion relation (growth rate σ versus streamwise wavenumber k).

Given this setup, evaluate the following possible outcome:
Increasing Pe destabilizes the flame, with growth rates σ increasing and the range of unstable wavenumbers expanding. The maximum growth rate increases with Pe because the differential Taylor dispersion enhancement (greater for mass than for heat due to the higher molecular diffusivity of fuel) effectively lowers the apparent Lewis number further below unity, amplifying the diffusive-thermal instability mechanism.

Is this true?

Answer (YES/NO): NO